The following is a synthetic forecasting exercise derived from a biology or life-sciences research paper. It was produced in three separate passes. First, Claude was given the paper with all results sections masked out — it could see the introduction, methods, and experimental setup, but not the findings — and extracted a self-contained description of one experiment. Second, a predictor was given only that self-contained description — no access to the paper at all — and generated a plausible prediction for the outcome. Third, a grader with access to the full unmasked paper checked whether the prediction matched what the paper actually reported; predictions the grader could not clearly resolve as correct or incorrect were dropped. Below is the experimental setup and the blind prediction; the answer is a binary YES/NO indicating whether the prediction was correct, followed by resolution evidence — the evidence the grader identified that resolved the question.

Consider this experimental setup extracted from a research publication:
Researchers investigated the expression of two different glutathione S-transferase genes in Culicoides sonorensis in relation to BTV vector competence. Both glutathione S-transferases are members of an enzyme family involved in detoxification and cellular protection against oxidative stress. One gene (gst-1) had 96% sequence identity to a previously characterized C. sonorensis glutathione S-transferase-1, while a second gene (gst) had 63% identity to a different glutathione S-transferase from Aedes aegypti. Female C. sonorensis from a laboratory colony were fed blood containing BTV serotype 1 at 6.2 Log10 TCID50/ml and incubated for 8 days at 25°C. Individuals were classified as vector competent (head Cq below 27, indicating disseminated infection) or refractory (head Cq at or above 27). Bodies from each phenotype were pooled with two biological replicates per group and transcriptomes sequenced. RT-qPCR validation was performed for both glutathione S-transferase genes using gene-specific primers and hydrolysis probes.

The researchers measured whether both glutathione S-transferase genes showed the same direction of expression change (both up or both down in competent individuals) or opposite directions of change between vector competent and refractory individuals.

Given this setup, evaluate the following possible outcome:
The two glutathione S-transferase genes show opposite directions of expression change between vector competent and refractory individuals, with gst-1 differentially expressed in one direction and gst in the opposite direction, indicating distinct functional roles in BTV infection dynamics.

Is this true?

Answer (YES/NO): YES